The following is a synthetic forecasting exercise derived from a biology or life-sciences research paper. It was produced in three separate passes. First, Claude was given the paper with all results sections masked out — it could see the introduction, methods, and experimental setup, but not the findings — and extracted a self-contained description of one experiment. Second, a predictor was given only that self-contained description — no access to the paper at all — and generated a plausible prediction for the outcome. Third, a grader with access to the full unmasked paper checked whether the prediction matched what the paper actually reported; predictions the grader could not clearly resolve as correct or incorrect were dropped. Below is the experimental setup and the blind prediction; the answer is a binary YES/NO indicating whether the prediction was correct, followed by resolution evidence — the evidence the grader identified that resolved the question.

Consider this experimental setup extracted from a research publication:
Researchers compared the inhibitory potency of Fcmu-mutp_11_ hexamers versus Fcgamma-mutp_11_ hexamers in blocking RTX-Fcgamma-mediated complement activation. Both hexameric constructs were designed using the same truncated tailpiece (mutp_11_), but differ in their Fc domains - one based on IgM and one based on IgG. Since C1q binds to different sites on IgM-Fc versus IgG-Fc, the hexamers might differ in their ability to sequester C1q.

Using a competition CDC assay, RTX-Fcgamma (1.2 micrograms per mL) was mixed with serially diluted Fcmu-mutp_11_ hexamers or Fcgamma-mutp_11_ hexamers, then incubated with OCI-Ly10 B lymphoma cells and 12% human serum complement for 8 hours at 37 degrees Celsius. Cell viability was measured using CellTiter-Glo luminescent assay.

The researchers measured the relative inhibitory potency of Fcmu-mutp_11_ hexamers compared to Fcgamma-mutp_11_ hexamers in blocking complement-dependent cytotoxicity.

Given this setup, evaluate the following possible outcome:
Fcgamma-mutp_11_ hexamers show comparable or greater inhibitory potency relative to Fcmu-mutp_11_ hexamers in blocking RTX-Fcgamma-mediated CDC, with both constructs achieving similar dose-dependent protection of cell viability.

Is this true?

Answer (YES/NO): NO